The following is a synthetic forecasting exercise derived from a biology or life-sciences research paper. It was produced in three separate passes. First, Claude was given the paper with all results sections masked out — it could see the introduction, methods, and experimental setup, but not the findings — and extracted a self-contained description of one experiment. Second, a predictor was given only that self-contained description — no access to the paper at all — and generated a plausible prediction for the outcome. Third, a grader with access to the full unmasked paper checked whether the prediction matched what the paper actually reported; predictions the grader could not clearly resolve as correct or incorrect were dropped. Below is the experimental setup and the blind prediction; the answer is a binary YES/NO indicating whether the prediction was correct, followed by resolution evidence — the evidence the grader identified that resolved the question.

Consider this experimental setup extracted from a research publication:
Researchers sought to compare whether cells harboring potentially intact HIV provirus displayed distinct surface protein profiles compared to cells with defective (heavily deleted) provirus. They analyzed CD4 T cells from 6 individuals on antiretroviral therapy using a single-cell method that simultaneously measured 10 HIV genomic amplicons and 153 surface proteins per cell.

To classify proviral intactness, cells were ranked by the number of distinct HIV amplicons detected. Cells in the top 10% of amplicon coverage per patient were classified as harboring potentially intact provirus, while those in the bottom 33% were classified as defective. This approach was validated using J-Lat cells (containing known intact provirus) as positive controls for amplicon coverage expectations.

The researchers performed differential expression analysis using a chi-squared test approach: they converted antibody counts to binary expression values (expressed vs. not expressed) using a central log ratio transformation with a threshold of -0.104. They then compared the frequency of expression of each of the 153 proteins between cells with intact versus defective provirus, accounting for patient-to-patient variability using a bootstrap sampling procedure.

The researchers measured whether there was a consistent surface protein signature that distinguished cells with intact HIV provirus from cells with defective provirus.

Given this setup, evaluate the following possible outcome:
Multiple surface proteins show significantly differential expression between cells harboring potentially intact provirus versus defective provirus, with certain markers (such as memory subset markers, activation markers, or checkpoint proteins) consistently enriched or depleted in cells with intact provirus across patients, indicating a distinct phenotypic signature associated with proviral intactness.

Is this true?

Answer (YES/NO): NO